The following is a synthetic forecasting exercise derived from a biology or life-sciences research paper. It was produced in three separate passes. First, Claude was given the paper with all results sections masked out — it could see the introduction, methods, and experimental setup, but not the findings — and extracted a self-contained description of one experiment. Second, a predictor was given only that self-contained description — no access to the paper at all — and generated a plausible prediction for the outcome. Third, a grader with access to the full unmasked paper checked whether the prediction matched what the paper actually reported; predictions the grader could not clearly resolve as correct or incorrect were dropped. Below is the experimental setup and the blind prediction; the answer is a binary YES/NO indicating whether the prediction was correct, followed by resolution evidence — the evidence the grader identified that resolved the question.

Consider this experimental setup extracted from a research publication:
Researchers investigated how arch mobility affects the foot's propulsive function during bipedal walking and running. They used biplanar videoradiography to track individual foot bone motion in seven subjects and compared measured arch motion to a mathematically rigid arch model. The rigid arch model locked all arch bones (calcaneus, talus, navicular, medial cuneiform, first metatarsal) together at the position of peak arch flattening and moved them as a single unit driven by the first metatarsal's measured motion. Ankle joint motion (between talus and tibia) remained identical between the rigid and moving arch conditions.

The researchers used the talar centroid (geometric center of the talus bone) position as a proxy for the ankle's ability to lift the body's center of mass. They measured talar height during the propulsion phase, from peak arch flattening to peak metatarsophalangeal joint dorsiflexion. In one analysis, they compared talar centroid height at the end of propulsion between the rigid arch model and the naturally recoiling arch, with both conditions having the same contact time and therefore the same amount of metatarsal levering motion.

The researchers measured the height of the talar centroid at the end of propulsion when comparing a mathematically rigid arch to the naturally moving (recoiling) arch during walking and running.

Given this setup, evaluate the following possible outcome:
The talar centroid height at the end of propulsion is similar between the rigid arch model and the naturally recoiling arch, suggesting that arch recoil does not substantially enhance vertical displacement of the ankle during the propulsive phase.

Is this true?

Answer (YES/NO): NO